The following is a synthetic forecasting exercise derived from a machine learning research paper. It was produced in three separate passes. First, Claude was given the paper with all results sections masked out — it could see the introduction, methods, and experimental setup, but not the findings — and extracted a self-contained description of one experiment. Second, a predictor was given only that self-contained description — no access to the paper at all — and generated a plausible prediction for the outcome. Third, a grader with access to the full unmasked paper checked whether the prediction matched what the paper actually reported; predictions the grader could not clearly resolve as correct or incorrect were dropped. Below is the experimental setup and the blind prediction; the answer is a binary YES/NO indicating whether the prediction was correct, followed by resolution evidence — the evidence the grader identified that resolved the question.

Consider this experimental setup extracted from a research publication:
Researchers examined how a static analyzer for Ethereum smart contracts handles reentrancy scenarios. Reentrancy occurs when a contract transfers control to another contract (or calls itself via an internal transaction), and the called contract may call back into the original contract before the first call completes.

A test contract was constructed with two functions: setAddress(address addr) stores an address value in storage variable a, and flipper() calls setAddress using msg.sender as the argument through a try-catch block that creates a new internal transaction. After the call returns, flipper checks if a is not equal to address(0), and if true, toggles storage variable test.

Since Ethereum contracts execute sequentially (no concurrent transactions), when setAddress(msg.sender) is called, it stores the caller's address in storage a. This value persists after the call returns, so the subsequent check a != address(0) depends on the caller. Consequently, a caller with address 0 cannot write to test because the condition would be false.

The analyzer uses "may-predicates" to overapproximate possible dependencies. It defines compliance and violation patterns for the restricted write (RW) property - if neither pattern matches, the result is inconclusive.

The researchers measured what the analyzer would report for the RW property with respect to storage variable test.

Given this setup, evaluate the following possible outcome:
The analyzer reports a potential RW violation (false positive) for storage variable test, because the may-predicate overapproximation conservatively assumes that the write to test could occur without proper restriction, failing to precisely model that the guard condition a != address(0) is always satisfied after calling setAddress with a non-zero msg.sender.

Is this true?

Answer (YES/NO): NO